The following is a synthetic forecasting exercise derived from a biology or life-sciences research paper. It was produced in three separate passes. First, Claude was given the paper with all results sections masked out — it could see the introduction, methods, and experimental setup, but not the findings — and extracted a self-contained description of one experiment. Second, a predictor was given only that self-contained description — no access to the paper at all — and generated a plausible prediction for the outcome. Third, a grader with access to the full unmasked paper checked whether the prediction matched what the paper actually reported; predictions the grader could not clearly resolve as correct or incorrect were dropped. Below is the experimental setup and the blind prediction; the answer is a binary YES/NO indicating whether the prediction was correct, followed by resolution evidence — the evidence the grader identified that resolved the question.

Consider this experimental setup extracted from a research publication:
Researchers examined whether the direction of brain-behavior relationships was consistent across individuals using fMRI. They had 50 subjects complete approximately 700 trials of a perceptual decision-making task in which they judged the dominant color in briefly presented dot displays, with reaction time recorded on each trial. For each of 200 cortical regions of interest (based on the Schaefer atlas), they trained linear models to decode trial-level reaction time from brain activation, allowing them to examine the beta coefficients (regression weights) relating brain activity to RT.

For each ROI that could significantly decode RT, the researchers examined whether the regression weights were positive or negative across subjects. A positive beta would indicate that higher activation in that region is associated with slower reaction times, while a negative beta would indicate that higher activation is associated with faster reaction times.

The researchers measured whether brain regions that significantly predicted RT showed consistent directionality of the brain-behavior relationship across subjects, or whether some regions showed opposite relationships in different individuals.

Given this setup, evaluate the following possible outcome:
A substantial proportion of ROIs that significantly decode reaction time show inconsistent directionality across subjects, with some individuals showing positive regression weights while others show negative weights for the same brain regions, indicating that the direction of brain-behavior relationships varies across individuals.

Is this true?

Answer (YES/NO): YES